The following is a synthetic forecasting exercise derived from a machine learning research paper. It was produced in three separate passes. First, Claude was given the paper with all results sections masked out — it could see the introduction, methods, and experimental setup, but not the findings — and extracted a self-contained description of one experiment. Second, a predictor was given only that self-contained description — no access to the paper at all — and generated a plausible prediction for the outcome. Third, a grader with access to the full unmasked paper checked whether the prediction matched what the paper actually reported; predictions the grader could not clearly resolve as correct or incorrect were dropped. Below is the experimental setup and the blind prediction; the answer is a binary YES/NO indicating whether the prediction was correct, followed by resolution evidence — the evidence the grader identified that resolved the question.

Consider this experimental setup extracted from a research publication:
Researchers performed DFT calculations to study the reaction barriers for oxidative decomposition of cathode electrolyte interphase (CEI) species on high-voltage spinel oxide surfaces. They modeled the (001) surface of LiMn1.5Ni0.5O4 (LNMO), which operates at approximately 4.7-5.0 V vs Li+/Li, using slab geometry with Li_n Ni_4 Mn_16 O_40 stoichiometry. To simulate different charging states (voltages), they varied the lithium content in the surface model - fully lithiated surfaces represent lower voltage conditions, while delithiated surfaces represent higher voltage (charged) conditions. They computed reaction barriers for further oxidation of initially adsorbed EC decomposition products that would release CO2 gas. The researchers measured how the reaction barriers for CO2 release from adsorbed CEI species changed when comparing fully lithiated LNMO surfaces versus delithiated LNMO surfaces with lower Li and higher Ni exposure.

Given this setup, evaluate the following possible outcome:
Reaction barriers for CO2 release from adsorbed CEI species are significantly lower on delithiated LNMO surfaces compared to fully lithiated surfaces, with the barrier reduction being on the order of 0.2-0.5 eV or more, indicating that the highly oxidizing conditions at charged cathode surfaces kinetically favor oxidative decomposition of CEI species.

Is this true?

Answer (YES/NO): YES